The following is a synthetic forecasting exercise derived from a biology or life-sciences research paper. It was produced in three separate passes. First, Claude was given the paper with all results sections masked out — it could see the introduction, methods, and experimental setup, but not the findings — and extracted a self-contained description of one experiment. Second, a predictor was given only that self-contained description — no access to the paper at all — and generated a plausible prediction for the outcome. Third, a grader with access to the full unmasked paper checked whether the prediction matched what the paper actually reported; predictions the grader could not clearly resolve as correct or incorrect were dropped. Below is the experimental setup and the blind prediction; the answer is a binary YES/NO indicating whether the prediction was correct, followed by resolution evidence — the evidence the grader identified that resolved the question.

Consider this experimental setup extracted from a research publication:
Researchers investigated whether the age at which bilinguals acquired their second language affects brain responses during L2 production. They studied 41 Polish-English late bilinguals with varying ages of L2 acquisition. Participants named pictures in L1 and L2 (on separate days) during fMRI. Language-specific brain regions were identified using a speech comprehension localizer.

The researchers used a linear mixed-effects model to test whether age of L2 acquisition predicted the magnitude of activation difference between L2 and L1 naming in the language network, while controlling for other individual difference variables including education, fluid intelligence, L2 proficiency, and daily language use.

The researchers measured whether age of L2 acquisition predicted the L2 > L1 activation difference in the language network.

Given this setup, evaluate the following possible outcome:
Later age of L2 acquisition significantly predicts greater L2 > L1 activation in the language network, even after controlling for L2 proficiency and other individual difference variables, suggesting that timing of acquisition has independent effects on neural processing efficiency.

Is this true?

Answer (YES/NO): NO